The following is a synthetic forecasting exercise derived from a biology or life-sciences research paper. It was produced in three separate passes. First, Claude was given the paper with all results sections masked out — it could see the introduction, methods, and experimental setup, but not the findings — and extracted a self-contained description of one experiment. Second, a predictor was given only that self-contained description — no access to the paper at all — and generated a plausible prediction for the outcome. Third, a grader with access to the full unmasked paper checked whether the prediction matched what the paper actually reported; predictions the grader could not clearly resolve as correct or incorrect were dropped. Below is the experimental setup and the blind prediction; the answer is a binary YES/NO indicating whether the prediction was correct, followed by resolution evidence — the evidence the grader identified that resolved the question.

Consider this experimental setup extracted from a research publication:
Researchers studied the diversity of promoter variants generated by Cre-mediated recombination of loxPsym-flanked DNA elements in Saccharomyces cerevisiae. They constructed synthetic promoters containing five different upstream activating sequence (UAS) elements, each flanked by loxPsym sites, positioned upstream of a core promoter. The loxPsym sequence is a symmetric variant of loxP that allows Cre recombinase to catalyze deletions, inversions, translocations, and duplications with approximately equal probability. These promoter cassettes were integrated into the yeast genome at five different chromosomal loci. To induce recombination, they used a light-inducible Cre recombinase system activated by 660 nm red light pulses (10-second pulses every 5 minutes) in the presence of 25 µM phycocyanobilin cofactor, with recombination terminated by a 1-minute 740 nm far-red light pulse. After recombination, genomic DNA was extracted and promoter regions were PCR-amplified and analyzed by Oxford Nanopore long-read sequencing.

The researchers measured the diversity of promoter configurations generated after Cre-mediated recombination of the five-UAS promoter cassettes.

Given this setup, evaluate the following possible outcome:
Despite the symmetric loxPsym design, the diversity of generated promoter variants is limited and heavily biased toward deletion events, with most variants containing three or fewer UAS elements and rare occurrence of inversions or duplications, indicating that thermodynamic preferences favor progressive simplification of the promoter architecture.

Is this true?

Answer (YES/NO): NO